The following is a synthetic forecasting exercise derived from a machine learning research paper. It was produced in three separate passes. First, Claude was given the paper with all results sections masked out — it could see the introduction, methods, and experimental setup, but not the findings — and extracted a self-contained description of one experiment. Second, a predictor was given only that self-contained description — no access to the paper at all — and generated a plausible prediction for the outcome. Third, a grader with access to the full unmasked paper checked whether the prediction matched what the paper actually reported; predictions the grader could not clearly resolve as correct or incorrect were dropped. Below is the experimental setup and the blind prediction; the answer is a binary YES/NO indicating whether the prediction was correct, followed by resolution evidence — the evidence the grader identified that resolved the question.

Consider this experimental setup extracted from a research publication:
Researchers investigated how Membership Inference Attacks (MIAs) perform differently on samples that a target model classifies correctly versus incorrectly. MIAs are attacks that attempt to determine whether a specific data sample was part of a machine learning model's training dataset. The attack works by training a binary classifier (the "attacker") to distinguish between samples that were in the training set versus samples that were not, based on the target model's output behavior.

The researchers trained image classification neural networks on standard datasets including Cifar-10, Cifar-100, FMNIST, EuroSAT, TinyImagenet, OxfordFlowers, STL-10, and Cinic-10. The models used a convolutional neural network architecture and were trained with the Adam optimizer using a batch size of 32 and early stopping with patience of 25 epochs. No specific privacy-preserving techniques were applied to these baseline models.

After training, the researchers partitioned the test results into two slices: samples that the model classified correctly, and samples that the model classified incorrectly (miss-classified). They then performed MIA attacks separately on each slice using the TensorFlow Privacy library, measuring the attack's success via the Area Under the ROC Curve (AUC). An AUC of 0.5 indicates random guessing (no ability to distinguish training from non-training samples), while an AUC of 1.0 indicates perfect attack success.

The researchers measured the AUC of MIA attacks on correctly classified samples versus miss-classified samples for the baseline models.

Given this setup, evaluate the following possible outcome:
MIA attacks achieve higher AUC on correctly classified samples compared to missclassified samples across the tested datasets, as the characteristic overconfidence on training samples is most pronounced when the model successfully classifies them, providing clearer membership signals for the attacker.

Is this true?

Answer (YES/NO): NO